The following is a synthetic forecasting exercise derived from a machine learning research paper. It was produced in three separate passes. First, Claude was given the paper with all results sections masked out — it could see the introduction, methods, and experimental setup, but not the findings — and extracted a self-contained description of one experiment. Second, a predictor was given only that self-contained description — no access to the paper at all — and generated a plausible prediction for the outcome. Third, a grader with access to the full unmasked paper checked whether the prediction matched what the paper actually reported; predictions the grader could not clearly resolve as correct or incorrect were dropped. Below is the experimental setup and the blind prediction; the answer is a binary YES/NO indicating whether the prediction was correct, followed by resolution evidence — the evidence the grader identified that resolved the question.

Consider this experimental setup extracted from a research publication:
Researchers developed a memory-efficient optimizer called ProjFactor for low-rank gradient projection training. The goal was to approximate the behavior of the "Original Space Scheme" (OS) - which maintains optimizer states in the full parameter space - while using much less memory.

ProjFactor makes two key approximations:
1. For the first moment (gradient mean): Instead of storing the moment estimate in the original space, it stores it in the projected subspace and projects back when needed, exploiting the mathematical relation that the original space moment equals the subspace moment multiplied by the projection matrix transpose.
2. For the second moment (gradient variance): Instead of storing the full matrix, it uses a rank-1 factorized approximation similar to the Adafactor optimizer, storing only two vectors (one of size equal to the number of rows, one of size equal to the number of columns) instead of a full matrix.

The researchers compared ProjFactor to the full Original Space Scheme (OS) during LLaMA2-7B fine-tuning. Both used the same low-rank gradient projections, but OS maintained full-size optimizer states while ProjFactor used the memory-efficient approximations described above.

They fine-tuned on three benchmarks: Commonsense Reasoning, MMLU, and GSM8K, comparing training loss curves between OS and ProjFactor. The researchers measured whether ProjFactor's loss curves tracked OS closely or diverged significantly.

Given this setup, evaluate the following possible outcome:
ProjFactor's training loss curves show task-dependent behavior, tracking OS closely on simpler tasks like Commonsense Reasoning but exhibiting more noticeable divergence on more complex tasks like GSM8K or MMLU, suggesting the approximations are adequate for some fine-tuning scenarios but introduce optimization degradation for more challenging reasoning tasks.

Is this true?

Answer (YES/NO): NO